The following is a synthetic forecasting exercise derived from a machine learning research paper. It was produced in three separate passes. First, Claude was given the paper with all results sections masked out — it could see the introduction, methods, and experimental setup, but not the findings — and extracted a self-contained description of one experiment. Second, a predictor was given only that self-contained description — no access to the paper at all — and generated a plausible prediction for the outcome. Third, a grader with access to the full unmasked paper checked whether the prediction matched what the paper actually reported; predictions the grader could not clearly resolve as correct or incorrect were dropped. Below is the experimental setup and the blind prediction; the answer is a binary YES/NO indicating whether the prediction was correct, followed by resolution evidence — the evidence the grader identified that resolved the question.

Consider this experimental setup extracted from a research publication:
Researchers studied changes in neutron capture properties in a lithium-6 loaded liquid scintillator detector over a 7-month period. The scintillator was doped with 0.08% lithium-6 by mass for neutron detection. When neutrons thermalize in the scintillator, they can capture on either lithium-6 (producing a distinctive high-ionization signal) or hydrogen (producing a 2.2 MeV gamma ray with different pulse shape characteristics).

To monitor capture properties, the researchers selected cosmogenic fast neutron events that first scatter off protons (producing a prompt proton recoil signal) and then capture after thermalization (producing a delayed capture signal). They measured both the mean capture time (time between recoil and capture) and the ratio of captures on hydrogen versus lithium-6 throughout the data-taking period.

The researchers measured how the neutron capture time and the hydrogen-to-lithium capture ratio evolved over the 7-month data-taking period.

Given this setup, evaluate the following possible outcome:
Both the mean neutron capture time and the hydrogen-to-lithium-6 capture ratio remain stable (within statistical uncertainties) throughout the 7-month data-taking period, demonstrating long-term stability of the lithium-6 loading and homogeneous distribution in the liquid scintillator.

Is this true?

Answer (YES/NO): NO